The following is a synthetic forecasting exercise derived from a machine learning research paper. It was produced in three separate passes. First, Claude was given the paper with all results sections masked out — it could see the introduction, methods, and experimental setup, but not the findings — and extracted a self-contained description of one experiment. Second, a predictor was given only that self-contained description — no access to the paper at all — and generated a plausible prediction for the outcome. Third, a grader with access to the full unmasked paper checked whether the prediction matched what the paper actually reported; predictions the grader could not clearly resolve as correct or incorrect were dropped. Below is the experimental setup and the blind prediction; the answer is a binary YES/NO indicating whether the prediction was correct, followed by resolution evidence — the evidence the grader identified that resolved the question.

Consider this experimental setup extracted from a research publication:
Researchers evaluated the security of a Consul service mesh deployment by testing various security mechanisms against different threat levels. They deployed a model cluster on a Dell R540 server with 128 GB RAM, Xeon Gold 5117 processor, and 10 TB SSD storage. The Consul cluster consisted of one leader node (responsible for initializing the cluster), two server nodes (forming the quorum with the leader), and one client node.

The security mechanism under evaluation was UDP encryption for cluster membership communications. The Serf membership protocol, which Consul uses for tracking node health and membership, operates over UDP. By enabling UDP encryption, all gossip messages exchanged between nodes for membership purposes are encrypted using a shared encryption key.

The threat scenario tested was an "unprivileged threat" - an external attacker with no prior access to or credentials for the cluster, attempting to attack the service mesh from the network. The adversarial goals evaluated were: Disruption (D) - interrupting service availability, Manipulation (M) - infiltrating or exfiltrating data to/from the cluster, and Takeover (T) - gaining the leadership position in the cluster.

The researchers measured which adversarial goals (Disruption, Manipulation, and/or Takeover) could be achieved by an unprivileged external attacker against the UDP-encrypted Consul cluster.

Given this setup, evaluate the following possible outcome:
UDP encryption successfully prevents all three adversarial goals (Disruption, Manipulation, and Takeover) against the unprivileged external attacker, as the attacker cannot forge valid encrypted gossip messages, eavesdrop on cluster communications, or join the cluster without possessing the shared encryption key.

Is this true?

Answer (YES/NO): YES